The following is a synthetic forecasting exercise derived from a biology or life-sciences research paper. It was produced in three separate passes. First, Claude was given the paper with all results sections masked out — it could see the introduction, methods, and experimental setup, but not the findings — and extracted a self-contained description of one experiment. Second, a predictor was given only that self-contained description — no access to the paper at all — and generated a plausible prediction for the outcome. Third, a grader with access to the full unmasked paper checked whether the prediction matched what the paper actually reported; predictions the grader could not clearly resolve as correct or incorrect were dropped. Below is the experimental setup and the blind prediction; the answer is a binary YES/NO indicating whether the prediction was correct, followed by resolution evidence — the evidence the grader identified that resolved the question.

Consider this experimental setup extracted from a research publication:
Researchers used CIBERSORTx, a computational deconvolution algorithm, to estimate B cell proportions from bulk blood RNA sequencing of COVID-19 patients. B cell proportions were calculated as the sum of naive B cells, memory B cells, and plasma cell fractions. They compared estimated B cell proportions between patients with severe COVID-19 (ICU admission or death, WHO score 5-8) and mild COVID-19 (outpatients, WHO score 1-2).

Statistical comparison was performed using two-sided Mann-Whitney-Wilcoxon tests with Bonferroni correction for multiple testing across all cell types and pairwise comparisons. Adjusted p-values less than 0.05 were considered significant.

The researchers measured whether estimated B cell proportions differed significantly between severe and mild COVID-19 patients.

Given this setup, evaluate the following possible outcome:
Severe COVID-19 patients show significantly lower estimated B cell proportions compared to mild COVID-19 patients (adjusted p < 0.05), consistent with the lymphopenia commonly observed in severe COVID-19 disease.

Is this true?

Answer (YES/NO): NO